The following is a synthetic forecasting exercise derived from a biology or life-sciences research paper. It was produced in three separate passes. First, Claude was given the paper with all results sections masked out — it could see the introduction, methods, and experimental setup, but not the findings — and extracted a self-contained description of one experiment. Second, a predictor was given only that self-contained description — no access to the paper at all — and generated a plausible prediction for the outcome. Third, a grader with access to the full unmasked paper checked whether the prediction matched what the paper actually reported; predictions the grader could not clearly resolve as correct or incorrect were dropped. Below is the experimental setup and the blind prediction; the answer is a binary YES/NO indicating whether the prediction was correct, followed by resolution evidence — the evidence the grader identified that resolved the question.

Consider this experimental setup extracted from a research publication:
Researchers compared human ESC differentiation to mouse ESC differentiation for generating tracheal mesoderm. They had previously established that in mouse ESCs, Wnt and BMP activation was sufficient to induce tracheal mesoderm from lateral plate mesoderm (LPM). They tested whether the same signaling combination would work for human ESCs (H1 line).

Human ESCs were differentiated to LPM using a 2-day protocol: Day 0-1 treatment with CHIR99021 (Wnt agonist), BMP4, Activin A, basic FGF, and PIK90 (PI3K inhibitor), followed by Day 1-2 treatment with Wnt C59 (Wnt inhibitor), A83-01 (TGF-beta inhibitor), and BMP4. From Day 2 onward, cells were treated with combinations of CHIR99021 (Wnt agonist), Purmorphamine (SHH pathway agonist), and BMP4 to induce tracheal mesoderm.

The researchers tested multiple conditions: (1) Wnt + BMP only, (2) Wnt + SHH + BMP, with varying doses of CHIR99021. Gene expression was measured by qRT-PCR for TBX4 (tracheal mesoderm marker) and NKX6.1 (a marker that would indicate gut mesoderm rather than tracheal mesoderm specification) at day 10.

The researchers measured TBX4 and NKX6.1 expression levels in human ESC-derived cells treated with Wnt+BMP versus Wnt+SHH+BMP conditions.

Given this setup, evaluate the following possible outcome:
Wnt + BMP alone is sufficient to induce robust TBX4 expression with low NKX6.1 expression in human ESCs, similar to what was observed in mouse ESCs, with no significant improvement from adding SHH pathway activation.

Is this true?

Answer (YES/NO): NO